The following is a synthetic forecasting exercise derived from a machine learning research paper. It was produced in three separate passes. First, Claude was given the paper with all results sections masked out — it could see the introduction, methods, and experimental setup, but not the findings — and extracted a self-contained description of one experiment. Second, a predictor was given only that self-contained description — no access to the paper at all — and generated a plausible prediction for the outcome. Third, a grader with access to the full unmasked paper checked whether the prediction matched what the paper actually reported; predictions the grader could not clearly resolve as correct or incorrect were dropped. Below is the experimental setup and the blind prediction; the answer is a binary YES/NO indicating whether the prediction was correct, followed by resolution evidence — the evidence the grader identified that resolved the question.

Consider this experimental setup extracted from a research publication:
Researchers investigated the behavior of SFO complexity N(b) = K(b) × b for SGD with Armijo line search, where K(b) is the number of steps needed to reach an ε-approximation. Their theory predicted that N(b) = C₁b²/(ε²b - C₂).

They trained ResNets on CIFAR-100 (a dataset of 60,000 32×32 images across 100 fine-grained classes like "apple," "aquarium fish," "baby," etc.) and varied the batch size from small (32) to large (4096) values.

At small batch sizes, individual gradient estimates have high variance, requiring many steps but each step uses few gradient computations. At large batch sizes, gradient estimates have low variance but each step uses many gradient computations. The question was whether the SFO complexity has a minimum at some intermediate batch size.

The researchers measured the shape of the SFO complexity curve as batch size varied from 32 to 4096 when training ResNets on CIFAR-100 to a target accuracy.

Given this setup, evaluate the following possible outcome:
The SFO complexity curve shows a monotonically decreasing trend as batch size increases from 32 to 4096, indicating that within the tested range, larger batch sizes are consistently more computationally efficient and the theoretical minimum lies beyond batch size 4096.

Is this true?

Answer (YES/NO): NO